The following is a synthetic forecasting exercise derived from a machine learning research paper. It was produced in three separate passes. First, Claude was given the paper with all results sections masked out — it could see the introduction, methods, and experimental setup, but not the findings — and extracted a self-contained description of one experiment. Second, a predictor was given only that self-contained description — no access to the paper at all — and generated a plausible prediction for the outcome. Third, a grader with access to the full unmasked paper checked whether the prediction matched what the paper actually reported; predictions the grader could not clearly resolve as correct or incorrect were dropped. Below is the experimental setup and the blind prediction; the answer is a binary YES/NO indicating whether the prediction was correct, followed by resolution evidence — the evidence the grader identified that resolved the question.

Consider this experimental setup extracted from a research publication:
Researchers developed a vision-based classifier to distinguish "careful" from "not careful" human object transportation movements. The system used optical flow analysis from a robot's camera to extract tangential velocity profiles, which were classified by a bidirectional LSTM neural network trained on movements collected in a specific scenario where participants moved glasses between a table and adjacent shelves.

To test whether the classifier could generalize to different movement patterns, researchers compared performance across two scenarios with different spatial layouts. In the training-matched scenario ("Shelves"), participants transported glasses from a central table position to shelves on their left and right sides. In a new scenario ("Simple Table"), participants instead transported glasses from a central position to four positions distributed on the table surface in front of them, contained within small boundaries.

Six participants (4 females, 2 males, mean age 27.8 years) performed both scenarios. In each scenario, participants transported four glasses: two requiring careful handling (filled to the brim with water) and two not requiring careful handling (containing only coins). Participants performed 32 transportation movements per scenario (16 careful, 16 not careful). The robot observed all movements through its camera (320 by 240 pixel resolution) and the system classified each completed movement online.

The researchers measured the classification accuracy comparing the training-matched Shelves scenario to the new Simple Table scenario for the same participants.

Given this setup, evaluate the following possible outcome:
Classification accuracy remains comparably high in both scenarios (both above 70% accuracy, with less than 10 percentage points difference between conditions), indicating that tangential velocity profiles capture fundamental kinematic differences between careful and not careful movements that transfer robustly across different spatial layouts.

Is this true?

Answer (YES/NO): NO